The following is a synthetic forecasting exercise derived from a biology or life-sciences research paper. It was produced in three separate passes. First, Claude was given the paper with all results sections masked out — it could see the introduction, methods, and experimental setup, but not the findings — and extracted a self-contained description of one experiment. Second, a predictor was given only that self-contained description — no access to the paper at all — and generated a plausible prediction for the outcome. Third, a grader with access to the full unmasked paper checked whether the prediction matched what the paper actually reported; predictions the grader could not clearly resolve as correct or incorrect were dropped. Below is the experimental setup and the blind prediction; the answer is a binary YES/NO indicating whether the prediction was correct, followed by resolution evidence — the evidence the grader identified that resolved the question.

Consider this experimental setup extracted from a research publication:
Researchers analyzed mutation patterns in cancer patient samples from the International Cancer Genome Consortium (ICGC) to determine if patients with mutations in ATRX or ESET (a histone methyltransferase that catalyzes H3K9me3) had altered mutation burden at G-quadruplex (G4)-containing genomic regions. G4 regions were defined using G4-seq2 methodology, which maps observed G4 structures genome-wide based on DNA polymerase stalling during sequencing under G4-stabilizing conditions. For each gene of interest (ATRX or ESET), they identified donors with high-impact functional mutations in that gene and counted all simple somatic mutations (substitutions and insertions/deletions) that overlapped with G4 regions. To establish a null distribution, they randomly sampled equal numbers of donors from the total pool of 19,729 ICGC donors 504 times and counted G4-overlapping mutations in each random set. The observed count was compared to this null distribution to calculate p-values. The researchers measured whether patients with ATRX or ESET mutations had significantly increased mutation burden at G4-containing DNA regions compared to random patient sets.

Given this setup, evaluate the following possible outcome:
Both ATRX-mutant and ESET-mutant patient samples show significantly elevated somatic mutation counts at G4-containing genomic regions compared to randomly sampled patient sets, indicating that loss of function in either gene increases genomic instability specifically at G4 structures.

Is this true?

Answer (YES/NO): YES